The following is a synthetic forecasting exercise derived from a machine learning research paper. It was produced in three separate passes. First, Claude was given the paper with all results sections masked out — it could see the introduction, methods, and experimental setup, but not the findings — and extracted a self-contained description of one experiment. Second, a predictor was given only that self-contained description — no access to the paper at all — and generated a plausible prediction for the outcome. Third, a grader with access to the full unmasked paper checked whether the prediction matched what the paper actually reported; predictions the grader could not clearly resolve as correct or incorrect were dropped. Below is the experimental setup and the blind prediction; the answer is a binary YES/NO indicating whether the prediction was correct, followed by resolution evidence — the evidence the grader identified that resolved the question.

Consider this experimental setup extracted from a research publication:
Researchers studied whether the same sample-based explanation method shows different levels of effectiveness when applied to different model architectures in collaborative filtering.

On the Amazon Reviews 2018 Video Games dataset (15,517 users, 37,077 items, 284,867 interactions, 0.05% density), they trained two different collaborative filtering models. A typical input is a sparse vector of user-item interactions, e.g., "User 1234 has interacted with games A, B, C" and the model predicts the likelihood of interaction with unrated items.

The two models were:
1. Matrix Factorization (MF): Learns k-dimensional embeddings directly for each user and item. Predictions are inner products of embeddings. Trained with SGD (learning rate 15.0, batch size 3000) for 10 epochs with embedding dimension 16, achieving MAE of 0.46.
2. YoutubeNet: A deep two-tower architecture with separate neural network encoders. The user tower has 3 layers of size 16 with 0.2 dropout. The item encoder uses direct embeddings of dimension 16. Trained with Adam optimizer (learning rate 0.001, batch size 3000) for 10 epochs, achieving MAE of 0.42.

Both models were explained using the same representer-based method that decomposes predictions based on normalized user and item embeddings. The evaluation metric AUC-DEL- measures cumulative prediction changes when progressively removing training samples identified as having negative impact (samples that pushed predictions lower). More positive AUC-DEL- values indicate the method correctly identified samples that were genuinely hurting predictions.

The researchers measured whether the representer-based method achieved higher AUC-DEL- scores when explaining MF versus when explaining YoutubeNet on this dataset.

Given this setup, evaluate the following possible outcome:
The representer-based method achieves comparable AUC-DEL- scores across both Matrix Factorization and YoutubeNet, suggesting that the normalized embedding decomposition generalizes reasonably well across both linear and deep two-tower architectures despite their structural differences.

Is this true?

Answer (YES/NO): NO